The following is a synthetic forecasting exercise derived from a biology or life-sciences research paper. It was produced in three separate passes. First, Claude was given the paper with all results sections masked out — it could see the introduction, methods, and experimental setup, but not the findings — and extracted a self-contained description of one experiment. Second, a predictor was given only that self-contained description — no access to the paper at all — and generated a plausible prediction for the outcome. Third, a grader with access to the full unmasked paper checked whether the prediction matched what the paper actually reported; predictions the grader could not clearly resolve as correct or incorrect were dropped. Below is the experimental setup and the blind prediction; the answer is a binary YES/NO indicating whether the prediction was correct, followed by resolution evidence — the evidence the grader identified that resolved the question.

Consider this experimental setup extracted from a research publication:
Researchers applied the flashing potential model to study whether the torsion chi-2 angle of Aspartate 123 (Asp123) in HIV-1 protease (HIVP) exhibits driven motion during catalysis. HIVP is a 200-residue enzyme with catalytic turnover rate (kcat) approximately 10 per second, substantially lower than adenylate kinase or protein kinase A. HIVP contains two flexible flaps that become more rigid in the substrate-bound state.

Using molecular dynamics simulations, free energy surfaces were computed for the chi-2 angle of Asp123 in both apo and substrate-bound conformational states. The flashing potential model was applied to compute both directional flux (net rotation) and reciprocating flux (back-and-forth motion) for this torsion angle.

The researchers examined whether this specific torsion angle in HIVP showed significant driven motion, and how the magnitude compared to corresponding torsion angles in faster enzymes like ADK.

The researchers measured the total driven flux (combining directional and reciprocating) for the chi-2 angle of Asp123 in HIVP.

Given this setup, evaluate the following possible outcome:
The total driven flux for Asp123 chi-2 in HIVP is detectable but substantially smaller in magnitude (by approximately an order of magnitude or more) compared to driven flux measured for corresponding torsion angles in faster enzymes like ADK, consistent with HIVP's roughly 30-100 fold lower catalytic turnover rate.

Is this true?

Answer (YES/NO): YES